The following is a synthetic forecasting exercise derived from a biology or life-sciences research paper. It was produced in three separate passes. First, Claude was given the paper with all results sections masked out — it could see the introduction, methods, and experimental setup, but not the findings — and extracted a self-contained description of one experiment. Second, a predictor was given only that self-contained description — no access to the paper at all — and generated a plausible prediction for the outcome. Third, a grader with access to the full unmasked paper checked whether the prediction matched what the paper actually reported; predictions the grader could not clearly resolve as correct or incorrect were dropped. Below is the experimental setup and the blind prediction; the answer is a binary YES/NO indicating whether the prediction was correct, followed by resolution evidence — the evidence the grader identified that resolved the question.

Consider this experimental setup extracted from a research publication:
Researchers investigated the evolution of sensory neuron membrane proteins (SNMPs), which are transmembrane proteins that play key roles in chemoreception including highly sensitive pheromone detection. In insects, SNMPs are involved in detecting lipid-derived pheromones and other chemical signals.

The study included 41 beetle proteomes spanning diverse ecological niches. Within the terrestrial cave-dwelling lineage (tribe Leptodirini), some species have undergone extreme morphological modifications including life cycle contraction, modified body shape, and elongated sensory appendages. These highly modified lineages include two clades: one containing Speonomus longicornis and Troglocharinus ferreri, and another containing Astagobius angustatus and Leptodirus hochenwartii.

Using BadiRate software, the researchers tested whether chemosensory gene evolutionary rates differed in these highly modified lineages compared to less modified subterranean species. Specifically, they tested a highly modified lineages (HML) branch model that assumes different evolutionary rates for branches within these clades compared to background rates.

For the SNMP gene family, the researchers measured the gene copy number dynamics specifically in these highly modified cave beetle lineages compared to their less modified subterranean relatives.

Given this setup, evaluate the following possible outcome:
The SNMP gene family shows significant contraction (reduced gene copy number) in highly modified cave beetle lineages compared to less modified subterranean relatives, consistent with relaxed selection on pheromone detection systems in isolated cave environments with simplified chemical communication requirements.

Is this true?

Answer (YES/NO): NO